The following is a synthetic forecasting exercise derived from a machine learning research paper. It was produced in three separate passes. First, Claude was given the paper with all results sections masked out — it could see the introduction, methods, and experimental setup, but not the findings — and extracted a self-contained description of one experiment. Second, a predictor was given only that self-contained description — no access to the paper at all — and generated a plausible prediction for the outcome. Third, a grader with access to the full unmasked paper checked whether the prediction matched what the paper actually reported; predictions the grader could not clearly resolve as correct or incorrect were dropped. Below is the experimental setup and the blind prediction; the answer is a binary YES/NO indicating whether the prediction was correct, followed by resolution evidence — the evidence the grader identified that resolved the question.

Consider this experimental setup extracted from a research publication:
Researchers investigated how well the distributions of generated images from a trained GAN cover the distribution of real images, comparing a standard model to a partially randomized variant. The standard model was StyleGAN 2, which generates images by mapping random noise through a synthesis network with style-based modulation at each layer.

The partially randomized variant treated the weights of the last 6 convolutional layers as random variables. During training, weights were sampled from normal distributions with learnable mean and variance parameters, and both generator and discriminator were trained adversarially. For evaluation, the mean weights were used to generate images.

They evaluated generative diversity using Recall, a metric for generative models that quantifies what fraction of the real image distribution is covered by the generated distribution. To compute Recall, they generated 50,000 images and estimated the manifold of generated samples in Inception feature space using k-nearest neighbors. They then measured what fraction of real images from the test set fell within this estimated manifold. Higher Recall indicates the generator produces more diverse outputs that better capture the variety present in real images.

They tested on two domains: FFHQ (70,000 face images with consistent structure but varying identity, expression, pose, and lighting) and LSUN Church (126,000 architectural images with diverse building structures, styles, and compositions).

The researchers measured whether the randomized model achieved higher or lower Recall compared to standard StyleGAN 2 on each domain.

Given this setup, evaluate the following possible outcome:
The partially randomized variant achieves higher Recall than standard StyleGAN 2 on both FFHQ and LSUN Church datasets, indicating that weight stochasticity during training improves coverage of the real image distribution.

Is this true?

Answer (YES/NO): YES